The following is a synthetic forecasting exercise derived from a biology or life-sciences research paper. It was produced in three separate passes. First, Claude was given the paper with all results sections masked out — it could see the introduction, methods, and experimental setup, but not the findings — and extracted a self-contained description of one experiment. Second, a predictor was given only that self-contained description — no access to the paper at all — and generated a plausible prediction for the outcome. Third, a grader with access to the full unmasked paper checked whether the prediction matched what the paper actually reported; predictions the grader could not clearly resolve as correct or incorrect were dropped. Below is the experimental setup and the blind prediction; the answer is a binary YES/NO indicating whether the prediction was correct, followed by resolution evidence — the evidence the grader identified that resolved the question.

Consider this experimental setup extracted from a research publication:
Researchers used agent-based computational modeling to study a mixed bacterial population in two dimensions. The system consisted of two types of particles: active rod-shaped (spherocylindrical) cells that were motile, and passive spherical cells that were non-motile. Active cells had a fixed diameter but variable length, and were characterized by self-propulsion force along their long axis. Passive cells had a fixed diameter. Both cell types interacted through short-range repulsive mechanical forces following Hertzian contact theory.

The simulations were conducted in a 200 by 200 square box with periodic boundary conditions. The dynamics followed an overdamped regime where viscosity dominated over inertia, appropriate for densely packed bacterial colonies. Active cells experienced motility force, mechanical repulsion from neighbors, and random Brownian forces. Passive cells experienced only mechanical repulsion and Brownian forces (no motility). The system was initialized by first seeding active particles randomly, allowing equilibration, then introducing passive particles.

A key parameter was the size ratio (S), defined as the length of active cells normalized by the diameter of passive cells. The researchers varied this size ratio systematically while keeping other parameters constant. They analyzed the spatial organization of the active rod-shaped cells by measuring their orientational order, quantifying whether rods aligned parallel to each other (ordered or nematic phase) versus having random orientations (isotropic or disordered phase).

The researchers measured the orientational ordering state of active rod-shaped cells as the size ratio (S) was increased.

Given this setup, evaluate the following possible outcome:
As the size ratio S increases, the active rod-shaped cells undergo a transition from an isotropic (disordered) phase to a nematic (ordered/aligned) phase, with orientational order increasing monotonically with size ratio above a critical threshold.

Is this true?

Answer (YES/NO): YES